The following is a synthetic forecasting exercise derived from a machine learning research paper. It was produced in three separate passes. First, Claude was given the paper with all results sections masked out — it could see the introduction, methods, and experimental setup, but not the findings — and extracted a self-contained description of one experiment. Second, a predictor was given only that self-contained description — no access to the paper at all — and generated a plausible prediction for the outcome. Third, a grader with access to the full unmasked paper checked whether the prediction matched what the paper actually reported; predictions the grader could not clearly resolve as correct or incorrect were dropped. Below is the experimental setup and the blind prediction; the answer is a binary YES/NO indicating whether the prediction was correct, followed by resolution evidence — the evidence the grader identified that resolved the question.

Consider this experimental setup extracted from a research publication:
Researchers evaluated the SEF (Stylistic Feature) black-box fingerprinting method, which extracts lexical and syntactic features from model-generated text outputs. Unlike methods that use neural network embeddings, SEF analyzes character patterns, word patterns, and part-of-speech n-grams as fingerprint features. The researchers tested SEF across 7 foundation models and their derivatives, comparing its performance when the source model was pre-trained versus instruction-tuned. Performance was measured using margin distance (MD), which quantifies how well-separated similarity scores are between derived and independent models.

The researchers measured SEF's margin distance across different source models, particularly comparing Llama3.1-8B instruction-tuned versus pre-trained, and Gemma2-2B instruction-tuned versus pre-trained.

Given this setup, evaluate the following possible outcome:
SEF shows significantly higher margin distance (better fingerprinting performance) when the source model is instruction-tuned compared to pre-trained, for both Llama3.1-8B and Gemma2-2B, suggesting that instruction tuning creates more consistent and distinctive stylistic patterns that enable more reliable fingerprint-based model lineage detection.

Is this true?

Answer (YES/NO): NO